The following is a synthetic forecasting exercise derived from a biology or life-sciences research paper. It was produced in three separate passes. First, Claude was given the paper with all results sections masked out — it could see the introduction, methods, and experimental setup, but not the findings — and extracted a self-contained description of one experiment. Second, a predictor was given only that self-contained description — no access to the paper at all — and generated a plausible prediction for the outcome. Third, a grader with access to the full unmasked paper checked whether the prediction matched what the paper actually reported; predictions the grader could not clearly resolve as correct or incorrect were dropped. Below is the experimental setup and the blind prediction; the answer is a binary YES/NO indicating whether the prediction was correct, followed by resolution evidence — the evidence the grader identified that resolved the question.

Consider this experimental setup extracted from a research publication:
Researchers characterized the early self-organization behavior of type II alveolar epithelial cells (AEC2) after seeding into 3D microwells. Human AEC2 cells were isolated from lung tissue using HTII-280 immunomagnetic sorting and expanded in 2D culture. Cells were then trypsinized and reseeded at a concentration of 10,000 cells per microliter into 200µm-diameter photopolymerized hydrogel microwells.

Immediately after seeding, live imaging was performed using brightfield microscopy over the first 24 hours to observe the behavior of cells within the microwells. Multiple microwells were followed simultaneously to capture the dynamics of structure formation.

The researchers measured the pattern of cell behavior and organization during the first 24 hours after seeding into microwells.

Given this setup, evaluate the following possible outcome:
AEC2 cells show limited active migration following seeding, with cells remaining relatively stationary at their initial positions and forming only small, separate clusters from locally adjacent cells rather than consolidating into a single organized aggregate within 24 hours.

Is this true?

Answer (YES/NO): NO